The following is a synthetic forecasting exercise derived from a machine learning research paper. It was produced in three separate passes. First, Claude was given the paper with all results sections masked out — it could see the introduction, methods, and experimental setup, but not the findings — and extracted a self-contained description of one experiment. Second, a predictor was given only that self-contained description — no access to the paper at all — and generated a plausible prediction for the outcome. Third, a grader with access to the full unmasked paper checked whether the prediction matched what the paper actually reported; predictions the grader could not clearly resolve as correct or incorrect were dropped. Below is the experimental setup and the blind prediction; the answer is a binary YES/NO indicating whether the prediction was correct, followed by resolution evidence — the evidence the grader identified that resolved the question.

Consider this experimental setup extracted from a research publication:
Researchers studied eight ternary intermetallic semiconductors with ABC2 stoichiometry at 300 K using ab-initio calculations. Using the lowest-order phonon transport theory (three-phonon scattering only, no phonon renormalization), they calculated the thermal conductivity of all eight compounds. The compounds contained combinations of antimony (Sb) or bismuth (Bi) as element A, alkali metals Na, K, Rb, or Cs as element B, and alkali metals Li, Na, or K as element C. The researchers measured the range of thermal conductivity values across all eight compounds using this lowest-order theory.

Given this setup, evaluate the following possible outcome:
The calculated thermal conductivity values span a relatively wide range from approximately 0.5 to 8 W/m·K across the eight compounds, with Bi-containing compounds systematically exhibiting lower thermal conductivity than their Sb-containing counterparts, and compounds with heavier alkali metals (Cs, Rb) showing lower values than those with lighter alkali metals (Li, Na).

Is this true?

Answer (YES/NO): NO